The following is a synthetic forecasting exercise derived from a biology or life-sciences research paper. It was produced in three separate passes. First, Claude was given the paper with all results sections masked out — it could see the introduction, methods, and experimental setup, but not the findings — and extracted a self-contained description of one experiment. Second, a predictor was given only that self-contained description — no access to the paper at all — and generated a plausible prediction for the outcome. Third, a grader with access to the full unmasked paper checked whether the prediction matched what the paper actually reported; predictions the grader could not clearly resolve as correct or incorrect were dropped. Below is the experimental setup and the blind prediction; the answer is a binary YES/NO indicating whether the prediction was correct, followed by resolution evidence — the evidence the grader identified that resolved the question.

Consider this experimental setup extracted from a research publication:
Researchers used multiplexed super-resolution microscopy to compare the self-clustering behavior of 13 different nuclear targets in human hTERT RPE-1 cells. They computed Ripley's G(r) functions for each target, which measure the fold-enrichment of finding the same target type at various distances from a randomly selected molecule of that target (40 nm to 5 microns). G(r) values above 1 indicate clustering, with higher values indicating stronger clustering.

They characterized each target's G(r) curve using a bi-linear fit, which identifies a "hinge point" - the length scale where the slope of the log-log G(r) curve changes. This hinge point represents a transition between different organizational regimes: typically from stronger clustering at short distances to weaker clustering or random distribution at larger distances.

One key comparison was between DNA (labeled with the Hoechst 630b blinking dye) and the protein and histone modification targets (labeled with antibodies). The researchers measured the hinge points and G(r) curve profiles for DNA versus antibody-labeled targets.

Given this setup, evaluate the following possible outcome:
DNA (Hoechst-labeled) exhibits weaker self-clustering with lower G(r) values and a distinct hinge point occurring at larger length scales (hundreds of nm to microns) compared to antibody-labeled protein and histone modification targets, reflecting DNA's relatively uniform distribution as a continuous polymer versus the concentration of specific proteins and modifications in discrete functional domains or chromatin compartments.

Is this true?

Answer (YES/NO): NO